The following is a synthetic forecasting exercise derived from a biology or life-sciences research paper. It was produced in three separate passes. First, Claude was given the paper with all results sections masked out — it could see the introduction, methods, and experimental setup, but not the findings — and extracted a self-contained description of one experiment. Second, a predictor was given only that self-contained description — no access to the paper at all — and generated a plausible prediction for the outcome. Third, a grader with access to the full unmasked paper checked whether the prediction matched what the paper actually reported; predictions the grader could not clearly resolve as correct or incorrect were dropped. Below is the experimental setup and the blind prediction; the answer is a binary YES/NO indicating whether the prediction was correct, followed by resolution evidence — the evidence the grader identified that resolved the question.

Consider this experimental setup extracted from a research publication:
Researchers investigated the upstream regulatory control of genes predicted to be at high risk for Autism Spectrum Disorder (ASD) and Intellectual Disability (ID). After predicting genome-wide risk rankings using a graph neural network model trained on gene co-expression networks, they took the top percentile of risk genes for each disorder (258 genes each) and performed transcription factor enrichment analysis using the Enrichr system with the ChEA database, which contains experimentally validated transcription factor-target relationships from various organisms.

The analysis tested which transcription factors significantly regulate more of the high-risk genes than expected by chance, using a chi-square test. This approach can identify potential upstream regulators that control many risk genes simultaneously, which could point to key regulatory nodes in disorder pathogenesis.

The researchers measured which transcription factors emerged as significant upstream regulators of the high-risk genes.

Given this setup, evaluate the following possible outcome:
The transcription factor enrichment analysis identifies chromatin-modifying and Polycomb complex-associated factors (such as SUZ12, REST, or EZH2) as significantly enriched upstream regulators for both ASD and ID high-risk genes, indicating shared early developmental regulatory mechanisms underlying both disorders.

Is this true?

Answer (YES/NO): NO